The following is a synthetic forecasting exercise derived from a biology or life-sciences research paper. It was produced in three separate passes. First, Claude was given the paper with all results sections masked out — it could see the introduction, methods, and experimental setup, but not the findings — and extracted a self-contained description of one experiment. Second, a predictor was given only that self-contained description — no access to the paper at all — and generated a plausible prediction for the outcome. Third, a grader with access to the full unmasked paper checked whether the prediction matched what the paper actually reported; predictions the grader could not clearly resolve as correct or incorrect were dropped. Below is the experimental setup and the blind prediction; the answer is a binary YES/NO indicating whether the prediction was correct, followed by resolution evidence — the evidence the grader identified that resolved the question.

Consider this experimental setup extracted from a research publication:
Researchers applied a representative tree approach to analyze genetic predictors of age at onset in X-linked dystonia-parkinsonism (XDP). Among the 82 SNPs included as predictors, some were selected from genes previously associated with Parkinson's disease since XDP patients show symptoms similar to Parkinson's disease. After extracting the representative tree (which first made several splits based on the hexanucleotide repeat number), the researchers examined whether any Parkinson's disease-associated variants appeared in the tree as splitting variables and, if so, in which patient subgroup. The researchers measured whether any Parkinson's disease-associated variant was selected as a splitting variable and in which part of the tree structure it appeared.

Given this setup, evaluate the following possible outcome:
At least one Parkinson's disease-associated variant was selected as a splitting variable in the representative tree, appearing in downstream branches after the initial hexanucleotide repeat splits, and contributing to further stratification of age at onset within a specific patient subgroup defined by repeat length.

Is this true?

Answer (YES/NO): YES